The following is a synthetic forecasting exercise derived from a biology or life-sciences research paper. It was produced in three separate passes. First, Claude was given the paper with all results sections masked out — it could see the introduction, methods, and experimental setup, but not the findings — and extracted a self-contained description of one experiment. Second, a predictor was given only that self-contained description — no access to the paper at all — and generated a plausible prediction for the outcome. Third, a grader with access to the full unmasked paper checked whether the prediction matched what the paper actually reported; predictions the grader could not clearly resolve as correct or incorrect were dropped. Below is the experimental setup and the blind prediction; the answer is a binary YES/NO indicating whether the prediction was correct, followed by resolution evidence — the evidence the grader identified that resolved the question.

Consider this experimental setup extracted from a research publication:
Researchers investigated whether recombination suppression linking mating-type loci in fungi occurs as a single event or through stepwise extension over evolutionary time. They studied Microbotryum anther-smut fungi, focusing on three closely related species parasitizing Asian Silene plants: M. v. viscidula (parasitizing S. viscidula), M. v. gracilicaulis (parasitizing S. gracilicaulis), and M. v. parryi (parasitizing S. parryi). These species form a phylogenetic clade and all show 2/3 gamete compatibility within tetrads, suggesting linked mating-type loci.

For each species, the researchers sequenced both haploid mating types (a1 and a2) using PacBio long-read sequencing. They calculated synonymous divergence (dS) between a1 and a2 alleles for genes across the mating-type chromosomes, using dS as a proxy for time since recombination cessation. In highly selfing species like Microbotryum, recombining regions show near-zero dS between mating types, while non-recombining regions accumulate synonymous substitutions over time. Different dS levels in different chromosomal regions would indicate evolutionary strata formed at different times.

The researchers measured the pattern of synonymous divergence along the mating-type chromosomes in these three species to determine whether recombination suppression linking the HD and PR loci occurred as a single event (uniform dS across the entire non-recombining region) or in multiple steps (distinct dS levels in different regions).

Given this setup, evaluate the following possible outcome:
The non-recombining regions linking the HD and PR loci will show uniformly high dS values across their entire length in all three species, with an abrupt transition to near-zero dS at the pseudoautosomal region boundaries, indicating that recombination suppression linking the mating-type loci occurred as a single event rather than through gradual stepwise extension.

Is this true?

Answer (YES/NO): NO